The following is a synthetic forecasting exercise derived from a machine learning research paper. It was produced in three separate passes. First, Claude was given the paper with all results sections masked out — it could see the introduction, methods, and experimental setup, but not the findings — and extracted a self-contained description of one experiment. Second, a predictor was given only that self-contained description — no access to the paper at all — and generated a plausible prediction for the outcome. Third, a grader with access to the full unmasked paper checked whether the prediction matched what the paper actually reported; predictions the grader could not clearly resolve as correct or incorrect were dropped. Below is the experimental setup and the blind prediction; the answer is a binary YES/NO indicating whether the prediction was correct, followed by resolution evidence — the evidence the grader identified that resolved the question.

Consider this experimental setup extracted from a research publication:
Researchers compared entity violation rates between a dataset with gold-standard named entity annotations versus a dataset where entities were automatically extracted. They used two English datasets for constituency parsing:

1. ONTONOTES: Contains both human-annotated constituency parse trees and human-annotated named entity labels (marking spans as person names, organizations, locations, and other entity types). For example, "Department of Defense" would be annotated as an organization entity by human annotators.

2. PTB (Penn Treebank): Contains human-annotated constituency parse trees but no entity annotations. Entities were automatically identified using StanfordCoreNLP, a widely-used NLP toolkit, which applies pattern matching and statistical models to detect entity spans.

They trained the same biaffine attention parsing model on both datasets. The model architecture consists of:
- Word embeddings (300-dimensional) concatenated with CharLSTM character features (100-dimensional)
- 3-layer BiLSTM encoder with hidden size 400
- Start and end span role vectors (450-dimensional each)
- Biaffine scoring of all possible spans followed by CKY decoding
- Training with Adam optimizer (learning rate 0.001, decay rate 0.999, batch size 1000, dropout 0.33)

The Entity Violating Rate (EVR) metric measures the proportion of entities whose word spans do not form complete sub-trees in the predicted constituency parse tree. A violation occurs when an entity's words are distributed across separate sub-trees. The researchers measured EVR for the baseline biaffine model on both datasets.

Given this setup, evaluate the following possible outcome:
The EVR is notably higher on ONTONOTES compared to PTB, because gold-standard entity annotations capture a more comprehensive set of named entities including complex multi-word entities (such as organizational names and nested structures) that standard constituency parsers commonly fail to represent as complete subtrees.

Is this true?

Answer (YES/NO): NO